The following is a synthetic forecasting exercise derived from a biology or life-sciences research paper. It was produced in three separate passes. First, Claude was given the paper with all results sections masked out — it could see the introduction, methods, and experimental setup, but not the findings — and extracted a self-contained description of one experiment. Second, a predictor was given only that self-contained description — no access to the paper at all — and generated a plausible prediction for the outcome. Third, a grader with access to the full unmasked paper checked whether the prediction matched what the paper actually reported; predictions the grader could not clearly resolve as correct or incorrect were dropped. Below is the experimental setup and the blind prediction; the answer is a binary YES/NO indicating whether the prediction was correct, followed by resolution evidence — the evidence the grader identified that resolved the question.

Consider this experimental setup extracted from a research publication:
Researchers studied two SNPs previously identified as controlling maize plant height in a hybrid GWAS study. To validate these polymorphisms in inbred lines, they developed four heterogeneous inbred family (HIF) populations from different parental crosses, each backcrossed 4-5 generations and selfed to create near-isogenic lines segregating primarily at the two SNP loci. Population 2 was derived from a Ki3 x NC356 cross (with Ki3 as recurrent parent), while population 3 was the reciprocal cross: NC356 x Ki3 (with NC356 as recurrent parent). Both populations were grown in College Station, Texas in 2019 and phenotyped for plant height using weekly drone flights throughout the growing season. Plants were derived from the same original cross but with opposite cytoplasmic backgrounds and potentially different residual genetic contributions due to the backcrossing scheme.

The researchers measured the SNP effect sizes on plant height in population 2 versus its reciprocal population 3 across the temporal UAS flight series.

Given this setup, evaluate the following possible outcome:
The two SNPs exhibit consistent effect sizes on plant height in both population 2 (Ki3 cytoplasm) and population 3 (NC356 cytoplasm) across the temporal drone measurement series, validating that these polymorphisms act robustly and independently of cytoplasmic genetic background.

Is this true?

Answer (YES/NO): NO